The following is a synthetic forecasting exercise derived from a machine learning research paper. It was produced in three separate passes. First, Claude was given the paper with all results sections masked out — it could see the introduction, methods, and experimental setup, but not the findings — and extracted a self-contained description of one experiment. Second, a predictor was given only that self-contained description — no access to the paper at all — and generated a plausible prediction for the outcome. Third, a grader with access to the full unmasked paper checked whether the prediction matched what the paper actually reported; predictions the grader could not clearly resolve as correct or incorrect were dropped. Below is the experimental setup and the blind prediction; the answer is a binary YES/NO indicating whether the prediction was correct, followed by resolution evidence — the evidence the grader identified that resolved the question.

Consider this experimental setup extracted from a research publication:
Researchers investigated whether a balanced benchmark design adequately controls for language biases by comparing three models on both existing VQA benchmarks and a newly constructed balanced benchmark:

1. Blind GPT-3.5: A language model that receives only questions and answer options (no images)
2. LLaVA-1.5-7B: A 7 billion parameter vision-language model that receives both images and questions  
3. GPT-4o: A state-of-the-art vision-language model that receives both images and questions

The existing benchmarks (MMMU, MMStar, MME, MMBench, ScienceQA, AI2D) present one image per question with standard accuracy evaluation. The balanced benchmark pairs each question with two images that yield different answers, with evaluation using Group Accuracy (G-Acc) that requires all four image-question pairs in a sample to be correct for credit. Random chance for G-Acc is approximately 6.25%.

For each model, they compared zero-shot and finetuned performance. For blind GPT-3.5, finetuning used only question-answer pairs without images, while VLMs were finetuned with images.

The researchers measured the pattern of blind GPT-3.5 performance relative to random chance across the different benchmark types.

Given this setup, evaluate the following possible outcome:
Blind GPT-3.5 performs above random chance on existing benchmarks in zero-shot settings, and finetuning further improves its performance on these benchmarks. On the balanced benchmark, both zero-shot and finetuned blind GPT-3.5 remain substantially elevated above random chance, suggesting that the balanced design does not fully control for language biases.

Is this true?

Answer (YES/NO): NO